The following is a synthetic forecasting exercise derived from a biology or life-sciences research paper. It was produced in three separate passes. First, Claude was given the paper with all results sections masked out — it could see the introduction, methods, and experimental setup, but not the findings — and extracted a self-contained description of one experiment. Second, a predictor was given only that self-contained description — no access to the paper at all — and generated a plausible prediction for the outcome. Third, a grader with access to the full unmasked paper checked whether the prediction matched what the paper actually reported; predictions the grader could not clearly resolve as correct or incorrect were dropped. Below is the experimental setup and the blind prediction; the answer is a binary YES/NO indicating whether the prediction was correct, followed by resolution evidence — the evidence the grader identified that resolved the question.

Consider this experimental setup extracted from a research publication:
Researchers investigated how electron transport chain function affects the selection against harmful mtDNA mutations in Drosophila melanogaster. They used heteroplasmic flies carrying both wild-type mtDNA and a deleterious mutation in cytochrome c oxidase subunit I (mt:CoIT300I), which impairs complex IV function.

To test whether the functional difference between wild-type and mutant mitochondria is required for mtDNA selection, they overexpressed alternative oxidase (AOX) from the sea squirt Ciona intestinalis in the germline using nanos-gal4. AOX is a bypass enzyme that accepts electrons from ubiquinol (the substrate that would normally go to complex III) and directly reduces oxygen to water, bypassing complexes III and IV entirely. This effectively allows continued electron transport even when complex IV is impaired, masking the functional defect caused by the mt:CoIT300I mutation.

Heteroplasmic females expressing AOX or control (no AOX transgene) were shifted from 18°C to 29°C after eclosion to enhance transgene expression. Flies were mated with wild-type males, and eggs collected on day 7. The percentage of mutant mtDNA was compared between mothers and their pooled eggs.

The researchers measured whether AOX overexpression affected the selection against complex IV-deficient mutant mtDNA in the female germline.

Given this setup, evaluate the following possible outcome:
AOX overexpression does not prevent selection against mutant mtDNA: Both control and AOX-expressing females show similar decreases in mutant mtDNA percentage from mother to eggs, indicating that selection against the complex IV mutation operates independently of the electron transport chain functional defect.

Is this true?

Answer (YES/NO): NO